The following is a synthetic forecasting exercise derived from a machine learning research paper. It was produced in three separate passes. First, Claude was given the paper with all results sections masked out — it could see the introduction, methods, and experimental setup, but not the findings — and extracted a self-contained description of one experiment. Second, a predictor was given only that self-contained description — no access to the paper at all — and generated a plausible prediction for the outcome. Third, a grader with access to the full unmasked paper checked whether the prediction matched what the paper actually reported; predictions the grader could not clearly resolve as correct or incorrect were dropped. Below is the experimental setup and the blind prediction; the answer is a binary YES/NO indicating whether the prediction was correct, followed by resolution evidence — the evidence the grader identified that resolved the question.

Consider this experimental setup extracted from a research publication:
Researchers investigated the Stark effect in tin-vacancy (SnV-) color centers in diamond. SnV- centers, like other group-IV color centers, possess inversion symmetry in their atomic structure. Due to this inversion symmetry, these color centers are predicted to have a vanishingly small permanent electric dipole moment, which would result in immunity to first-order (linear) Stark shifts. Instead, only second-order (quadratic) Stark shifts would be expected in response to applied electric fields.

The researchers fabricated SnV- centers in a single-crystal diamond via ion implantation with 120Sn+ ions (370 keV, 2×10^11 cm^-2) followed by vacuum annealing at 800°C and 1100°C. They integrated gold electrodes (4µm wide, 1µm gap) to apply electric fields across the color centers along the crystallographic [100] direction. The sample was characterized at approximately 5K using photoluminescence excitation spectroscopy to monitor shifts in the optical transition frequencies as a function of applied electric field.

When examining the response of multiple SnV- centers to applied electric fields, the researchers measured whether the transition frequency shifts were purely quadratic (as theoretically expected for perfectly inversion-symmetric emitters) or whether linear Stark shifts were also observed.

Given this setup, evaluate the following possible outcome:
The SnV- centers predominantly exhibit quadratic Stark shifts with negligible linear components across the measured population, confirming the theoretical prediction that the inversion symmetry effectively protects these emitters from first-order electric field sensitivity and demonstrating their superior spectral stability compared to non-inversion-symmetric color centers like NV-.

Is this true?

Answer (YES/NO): NO